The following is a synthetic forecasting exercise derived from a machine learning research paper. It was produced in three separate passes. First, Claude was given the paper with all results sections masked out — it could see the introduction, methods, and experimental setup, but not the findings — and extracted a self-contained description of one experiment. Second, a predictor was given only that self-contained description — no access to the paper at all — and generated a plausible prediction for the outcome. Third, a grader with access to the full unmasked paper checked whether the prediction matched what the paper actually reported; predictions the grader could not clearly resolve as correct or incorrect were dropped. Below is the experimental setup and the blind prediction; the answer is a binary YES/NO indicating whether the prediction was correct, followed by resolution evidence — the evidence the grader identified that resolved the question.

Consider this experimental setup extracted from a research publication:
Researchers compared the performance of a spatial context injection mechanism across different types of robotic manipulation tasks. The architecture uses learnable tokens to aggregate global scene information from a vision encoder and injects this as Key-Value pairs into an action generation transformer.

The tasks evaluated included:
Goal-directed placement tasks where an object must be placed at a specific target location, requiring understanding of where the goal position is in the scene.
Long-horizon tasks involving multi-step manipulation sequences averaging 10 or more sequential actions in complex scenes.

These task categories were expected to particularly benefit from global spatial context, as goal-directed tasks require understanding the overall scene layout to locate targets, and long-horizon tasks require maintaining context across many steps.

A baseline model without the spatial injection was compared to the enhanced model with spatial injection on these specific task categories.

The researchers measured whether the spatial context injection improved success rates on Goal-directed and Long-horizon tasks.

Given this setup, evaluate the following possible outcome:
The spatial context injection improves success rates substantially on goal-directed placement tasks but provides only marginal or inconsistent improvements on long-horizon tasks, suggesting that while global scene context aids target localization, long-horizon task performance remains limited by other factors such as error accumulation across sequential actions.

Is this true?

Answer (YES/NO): NO